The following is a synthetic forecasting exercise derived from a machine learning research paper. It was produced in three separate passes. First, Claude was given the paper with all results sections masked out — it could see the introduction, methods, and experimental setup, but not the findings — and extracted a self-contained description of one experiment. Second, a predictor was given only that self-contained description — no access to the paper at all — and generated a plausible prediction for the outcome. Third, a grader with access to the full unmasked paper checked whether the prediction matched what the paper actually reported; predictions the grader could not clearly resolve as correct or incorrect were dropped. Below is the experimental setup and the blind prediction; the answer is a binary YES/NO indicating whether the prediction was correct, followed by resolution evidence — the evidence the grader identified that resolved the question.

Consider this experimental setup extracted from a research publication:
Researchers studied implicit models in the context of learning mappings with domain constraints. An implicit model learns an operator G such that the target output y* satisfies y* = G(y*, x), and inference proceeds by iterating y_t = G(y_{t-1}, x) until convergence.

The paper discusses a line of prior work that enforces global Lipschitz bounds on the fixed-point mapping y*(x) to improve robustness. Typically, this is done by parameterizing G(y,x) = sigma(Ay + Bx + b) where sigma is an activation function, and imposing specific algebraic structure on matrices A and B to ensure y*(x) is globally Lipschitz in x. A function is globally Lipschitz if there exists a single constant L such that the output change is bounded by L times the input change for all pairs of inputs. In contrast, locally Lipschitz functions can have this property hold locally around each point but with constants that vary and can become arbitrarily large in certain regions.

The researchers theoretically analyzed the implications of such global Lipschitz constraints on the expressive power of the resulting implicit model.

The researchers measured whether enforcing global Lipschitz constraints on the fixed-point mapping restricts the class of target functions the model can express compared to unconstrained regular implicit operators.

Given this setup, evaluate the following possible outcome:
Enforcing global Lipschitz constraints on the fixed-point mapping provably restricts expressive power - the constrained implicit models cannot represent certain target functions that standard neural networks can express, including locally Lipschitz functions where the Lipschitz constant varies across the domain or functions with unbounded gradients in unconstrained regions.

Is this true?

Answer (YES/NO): YES